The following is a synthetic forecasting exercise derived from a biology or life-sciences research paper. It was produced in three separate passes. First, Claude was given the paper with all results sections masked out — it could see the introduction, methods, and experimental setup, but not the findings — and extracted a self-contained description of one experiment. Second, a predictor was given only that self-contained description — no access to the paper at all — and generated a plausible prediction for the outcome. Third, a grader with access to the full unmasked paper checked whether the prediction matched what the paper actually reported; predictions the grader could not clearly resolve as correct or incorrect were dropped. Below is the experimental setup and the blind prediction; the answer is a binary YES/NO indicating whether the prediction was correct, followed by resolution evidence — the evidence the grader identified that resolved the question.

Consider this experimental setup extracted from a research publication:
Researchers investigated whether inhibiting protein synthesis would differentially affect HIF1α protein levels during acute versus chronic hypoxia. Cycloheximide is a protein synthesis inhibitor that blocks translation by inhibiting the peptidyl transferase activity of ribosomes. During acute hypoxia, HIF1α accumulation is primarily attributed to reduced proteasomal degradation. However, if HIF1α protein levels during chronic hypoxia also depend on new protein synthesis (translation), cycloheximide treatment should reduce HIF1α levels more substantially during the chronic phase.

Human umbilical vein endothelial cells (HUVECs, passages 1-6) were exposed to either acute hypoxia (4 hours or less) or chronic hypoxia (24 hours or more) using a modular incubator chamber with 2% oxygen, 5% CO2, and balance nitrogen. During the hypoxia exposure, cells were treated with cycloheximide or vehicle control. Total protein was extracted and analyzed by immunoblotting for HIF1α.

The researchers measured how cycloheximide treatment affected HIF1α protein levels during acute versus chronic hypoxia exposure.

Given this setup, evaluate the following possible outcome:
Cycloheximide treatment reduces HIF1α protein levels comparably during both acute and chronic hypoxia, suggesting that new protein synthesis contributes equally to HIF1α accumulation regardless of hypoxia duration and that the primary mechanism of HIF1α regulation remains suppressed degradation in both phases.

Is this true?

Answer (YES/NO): NO